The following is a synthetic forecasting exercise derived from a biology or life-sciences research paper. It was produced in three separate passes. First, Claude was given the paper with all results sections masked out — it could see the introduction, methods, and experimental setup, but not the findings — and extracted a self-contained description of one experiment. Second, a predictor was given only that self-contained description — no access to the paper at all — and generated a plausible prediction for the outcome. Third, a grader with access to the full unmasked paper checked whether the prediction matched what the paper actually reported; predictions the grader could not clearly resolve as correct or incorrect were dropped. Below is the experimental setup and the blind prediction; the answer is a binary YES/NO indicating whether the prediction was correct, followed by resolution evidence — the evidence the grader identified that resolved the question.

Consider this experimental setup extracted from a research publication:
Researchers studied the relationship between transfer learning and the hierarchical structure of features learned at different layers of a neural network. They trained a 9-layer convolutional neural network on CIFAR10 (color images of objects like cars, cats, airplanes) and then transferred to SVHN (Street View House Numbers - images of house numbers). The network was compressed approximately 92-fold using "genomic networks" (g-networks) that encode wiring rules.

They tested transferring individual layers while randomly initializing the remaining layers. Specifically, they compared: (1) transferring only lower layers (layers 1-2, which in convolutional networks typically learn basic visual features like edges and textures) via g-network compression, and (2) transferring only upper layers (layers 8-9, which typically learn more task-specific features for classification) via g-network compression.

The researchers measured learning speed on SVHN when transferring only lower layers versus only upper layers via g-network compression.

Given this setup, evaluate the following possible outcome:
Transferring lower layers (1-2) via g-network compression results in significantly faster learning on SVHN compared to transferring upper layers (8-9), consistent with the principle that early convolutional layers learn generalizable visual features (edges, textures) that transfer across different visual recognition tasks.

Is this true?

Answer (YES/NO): YES